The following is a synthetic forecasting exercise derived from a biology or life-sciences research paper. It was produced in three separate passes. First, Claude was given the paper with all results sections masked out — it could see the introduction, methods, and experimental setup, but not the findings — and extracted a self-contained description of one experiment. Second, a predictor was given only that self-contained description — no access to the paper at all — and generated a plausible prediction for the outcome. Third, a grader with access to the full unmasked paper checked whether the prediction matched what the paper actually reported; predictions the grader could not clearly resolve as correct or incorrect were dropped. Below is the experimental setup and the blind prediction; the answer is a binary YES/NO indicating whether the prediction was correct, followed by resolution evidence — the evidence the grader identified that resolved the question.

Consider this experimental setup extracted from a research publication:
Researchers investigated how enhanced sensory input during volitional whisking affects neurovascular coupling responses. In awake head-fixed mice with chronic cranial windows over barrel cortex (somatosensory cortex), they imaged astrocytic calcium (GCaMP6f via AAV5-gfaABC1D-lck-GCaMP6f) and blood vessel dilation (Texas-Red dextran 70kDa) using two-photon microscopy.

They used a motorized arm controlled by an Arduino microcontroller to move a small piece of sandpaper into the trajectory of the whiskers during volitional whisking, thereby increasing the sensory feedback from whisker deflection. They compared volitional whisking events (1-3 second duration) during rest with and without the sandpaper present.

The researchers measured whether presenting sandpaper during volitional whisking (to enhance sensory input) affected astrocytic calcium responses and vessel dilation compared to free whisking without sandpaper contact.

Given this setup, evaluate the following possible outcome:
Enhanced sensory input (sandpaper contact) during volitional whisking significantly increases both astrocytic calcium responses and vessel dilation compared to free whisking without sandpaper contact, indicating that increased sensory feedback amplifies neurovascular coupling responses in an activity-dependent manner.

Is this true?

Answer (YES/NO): NO